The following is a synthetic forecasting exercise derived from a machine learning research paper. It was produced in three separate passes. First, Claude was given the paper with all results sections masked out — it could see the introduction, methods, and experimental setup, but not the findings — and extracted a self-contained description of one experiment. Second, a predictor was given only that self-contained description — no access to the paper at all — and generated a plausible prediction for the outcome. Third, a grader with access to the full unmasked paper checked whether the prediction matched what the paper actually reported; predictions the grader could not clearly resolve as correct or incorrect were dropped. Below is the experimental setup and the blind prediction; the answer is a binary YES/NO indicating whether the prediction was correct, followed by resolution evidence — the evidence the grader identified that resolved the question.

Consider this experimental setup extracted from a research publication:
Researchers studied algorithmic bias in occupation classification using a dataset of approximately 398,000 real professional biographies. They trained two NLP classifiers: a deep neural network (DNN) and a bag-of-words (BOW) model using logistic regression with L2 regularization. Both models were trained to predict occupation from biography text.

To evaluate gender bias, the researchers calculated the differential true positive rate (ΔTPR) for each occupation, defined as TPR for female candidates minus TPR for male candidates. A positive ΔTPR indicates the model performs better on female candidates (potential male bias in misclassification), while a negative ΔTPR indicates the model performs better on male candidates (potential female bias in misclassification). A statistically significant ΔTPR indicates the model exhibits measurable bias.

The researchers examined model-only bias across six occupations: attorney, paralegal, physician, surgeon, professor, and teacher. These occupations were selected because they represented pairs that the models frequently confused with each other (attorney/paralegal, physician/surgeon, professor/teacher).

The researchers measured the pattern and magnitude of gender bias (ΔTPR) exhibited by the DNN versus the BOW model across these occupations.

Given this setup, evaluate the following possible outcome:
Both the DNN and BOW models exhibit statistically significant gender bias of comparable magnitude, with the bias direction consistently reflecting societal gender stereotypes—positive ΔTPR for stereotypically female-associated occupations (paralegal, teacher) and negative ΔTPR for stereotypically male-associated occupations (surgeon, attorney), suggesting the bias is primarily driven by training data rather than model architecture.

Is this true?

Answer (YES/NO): NO